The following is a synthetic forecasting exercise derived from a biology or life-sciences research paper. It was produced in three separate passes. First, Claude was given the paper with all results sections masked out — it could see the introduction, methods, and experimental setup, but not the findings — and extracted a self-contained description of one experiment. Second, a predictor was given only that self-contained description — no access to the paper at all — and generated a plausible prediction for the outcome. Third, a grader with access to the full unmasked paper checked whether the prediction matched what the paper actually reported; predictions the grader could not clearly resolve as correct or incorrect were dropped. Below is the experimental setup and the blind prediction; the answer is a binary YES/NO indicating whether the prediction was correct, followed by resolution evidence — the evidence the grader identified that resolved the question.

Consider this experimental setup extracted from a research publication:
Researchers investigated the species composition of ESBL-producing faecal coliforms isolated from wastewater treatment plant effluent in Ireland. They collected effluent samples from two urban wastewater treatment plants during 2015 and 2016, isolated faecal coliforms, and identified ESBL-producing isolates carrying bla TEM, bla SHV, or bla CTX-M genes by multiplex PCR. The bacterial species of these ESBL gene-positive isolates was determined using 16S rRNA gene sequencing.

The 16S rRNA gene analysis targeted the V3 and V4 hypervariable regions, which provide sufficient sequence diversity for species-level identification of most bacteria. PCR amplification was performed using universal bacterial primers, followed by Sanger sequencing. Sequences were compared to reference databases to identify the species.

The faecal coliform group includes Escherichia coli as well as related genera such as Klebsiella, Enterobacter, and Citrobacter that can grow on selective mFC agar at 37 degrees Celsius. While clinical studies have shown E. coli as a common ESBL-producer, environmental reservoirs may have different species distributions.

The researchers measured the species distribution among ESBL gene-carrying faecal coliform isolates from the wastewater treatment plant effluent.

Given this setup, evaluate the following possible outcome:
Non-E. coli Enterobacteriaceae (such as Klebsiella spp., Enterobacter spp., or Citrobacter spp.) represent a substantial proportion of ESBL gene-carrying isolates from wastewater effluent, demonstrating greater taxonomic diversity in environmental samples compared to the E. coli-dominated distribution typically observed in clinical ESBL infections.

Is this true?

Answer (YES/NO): NO